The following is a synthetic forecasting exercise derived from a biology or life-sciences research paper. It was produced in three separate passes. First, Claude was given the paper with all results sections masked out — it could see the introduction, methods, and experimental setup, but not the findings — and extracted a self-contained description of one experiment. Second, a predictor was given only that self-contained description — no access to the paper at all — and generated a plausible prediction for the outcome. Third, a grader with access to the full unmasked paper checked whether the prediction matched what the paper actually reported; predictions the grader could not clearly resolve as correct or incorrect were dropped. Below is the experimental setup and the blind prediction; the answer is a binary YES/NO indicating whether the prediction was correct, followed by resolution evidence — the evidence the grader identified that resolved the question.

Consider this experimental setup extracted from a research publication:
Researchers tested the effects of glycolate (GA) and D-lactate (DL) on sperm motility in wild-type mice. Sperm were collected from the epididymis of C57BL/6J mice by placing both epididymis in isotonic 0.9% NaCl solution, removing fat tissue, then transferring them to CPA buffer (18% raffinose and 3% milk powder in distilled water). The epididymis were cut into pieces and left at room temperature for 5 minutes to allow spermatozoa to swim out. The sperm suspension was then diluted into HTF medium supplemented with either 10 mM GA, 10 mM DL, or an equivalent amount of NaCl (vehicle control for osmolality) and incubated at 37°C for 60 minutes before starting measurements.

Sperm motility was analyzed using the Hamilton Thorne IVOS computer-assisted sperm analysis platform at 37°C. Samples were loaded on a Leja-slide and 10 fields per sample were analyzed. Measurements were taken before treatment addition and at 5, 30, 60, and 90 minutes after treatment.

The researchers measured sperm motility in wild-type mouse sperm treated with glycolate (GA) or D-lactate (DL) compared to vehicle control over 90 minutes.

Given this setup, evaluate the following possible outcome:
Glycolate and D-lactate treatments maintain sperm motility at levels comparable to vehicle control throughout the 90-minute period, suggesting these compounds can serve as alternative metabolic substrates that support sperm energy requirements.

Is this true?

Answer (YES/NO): NO